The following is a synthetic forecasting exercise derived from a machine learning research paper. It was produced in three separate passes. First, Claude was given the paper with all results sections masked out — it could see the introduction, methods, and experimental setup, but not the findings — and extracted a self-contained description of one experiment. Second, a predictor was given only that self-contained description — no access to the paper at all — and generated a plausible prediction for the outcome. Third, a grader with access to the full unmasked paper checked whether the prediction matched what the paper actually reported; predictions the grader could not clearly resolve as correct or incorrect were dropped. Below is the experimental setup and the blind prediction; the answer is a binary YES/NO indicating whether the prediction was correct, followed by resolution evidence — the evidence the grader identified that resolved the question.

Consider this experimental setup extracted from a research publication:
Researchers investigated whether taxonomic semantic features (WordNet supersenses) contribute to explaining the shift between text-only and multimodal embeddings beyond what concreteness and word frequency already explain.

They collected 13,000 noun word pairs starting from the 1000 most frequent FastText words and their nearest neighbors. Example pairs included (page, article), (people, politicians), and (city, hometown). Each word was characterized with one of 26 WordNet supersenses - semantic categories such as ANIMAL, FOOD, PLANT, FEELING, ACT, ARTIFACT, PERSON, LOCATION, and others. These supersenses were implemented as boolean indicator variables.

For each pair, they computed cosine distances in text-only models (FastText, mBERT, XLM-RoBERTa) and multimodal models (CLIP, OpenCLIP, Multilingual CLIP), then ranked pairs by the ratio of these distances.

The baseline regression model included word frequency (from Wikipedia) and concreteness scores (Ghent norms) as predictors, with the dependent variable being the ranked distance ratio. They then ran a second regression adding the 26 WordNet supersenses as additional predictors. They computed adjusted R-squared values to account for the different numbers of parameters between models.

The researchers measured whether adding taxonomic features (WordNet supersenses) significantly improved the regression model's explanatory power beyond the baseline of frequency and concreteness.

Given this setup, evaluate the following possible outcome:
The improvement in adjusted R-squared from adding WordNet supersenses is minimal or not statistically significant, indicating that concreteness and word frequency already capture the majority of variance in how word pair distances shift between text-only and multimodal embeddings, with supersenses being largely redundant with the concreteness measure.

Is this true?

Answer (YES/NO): NO